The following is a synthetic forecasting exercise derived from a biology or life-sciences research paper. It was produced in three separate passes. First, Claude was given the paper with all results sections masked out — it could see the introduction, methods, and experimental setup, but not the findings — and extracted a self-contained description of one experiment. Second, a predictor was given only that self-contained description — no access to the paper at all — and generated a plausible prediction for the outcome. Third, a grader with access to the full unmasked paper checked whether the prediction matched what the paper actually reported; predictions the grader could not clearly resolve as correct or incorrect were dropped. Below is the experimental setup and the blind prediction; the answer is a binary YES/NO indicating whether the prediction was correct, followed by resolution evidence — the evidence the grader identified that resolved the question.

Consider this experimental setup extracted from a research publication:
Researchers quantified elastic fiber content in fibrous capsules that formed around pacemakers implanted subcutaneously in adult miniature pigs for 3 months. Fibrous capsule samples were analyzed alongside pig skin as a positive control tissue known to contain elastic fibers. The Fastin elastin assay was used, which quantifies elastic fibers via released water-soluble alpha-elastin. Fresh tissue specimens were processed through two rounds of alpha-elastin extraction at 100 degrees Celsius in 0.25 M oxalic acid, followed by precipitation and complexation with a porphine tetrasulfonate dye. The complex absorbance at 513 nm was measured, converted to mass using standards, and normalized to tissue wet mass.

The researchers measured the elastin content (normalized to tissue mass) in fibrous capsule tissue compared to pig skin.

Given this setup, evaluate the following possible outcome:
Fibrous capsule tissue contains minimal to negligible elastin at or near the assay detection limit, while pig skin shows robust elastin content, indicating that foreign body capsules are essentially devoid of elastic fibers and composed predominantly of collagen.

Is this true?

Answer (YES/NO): NO